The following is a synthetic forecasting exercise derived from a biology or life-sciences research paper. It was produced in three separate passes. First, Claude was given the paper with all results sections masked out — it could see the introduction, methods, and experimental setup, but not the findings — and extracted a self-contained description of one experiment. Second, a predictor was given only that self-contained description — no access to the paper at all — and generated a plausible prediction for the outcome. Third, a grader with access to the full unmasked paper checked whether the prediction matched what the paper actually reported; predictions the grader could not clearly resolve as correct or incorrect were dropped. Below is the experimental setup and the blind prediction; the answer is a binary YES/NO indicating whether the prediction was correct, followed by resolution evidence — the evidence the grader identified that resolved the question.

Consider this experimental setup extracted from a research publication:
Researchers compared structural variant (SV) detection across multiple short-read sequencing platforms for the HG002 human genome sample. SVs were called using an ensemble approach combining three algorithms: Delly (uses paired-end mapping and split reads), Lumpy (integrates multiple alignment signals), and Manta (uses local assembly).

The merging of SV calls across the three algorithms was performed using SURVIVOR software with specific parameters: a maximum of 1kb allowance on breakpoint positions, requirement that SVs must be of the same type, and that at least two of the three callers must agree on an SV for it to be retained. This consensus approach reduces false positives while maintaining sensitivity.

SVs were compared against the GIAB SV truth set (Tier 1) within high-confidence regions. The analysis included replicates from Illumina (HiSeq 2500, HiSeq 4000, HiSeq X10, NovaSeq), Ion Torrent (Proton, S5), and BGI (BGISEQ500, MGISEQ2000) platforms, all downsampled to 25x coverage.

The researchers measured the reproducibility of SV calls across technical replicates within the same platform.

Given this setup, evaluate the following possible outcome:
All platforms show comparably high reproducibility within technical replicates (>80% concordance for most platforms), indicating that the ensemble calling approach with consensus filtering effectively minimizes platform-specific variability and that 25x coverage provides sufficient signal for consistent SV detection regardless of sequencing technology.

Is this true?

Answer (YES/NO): NO